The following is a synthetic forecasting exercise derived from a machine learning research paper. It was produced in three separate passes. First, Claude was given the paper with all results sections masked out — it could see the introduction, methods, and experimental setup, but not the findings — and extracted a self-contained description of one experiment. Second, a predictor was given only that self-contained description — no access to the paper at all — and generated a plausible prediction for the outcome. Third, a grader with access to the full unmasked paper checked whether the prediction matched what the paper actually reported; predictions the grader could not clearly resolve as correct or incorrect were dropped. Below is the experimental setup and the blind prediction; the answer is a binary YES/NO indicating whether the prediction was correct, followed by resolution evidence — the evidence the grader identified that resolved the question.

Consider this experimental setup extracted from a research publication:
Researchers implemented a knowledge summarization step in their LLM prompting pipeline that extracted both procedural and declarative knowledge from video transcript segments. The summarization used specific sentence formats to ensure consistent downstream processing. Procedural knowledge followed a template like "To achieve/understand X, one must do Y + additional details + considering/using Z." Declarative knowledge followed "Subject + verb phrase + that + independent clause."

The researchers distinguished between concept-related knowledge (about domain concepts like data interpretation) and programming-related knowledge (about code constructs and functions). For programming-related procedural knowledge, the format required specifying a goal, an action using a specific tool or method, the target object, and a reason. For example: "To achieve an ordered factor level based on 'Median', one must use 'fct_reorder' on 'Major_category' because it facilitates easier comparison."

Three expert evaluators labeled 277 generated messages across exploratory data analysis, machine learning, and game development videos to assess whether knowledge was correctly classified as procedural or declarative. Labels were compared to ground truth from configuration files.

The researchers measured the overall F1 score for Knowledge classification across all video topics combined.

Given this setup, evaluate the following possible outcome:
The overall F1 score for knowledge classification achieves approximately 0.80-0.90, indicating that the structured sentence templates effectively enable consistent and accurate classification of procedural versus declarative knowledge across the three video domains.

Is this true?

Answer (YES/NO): NO